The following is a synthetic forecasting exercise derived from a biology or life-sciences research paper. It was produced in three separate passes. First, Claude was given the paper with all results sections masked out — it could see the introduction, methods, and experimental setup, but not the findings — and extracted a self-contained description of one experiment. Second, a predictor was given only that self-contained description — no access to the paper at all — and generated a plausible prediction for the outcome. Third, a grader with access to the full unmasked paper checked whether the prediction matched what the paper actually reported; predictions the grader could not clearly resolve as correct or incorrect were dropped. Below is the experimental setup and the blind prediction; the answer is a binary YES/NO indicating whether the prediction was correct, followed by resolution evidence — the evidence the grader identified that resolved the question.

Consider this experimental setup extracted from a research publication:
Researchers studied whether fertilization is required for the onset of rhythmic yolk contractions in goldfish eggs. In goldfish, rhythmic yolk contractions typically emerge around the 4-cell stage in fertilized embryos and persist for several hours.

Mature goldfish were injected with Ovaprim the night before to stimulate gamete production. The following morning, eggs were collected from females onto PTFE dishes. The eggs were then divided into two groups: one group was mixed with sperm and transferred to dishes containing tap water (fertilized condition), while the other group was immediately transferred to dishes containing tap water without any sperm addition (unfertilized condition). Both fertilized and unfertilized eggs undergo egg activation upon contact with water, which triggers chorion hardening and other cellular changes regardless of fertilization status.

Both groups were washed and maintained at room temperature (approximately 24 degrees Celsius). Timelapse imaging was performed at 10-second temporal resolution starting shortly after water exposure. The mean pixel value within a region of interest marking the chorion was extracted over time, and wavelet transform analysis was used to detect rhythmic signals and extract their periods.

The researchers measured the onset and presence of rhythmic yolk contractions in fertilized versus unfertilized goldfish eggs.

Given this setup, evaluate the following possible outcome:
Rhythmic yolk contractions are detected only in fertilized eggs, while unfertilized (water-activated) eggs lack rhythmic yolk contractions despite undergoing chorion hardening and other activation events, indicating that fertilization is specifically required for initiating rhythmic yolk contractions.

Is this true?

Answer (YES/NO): NO